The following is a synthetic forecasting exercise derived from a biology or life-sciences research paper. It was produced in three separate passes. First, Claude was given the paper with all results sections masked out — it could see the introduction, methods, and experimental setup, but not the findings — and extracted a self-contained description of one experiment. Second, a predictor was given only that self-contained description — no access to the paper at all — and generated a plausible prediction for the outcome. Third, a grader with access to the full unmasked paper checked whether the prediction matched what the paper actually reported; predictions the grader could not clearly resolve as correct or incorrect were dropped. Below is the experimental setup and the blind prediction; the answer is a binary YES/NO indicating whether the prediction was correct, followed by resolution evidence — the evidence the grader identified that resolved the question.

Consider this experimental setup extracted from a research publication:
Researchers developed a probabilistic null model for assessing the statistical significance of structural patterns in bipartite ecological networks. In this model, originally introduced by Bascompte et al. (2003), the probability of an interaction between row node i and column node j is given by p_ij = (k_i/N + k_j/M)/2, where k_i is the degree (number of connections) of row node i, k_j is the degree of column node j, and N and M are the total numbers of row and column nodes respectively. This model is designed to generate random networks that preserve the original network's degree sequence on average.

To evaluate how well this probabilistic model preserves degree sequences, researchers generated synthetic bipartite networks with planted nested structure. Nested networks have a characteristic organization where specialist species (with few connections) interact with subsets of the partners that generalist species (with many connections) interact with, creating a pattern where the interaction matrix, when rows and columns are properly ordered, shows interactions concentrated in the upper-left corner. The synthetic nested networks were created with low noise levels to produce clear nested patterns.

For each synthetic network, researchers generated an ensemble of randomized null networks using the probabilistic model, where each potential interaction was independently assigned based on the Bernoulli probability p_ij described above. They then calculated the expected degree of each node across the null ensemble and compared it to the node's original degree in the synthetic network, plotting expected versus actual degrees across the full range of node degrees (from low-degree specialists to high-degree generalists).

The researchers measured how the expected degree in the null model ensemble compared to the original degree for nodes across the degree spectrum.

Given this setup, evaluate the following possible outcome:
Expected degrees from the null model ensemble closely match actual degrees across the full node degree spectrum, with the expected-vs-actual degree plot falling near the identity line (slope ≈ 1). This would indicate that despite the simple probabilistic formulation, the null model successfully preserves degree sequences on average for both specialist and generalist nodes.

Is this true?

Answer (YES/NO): NO